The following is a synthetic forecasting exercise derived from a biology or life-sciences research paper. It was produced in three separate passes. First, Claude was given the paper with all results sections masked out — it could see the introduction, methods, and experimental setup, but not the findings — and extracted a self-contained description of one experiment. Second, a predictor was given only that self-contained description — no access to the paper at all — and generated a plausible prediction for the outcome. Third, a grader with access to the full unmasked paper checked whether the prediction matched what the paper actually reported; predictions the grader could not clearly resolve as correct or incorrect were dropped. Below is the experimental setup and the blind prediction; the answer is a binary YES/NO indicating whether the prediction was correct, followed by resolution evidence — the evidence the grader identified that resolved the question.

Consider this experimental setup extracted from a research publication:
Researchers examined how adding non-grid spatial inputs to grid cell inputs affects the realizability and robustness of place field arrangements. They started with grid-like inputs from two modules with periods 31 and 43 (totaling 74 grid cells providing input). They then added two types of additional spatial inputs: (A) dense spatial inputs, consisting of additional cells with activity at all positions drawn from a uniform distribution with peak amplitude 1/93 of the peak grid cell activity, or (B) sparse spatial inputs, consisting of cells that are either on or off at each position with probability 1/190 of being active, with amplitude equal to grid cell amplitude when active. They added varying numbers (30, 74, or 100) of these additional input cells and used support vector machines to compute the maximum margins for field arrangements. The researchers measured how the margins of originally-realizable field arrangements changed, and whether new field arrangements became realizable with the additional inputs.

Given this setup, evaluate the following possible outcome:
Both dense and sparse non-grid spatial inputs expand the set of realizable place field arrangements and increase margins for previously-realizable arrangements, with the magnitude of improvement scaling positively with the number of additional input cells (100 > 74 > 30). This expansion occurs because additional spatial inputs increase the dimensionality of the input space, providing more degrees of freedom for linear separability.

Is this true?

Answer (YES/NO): NO